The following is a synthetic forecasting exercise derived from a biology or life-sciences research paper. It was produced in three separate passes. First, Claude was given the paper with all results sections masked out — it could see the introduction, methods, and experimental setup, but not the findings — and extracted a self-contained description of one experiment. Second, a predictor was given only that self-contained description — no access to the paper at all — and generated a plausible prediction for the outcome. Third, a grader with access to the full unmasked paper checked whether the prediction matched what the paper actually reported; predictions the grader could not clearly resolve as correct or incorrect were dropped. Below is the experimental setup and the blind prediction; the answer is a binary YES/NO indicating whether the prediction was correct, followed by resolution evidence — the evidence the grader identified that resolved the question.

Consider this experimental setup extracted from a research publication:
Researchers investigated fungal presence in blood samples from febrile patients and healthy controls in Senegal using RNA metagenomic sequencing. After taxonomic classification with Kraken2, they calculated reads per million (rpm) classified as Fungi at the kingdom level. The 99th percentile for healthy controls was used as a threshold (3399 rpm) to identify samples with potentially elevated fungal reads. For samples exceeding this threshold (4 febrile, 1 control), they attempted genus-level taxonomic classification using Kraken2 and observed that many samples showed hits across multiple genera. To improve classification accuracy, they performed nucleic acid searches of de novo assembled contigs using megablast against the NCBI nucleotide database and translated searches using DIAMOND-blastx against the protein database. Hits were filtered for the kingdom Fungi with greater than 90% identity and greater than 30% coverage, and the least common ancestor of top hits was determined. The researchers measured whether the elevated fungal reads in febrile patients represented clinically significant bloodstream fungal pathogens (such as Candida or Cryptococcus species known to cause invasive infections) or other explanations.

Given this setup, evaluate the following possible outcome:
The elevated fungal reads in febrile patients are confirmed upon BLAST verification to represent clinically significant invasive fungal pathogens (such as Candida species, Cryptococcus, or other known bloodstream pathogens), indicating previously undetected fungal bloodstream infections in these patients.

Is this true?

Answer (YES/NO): NO